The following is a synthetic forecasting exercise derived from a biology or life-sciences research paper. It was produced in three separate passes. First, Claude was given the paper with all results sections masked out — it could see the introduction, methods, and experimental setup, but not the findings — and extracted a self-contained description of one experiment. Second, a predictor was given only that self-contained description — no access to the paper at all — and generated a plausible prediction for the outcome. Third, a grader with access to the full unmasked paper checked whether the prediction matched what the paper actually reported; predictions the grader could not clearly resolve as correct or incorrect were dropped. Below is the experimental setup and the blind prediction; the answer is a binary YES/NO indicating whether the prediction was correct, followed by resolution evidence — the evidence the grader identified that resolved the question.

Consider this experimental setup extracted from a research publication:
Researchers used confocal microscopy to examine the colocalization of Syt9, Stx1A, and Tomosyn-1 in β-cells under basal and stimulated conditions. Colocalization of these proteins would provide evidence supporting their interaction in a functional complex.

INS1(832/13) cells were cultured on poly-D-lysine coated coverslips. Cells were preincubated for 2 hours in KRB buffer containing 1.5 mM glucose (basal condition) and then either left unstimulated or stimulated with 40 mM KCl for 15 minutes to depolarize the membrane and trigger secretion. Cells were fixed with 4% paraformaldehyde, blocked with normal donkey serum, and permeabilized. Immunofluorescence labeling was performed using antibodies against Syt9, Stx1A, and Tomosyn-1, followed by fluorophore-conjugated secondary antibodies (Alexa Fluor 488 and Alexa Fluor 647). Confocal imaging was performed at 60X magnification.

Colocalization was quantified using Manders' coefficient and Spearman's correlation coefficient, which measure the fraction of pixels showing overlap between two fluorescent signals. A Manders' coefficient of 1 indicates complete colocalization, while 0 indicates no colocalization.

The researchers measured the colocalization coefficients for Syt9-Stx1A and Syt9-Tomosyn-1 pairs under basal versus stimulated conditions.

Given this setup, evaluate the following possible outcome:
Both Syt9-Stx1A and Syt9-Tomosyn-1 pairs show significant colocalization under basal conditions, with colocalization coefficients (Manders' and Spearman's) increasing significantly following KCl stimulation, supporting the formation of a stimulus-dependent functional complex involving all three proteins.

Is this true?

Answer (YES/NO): YES